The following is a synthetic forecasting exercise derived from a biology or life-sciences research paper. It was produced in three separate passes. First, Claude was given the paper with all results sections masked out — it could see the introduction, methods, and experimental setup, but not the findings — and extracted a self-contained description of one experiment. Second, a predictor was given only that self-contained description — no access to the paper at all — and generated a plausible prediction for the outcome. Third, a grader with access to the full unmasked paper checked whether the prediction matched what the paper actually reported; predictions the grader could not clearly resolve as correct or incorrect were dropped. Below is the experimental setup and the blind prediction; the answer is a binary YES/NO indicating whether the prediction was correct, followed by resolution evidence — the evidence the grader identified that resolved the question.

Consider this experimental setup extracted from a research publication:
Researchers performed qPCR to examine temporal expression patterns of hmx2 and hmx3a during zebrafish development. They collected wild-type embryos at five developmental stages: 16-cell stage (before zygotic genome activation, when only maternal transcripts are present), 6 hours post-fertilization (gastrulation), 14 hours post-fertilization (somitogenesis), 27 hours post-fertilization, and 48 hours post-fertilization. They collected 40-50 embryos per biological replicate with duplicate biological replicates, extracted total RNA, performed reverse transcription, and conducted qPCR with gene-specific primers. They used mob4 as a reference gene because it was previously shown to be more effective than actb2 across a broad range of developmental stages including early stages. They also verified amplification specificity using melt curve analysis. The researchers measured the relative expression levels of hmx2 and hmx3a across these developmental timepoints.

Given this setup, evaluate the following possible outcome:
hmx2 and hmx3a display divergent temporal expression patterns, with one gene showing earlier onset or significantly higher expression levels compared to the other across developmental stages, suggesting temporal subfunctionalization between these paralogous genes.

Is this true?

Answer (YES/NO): NO